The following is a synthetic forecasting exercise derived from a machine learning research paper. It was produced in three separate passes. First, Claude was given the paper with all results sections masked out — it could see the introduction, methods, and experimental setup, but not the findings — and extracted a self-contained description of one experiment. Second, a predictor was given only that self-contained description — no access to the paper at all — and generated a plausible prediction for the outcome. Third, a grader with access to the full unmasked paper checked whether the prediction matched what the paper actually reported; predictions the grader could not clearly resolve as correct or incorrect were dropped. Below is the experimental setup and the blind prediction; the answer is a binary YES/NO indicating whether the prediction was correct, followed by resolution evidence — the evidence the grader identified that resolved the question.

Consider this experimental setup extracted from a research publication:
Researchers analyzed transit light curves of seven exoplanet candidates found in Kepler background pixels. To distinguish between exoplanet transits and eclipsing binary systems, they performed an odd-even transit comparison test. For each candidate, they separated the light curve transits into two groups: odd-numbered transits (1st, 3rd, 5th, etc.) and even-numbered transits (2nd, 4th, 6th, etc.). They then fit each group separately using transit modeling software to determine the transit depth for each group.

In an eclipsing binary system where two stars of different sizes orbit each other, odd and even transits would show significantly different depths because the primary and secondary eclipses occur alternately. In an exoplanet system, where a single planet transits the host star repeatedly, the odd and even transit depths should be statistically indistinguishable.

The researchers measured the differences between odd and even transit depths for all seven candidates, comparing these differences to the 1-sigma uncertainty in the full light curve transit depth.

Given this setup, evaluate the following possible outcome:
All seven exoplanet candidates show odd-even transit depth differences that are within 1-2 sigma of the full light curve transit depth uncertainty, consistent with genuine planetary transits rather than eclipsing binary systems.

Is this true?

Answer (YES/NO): YES